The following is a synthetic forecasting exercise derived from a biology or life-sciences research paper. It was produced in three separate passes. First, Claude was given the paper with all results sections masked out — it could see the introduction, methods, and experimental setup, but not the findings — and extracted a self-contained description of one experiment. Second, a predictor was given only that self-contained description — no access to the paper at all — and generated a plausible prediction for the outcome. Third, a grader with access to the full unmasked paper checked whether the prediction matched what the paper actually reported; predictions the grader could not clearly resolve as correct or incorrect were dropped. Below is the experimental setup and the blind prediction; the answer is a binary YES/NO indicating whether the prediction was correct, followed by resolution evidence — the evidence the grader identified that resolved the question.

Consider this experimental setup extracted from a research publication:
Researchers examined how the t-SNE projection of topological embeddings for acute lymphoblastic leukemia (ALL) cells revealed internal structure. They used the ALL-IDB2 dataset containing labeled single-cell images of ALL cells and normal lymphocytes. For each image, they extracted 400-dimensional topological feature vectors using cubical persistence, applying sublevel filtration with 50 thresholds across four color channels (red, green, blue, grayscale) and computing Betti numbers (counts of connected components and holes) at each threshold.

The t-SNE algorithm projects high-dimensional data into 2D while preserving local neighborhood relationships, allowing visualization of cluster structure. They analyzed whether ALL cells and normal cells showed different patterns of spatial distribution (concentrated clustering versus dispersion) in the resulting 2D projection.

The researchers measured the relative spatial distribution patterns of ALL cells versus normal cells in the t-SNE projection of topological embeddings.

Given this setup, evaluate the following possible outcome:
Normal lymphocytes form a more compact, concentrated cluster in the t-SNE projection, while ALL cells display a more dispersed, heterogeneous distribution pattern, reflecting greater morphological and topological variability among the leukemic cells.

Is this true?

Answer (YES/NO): NO